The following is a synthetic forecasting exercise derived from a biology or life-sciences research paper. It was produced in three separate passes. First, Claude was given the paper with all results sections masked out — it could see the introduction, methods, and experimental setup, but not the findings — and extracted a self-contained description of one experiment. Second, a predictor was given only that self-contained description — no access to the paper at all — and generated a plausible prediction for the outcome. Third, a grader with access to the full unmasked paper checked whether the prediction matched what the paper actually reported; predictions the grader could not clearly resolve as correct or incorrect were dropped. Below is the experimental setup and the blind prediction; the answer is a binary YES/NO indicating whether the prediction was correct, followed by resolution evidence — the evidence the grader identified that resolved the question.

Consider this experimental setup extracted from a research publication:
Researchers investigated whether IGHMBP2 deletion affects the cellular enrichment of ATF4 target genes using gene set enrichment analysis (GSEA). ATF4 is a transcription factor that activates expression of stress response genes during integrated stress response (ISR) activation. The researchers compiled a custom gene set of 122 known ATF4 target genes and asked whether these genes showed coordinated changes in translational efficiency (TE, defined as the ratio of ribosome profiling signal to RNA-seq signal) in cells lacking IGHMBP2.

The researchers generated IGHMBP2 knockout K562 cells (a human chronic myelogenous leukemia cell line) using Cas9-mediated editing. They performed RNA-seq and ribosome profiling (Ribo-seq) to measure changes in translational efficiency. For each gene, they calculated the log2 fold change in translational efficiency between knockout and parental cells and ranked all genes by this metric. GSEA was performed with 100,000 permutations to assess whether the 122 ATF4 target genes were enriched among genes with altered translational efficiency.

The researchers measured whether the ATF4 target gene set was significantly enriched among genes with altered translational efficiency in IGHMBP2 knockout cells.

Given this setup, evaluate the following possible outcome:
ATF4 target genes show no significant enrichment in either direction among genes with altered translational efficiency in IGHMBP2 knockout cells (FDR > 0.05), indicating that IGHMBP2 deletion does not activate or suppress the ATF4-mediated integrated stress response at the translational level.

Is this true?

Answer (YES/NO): NO